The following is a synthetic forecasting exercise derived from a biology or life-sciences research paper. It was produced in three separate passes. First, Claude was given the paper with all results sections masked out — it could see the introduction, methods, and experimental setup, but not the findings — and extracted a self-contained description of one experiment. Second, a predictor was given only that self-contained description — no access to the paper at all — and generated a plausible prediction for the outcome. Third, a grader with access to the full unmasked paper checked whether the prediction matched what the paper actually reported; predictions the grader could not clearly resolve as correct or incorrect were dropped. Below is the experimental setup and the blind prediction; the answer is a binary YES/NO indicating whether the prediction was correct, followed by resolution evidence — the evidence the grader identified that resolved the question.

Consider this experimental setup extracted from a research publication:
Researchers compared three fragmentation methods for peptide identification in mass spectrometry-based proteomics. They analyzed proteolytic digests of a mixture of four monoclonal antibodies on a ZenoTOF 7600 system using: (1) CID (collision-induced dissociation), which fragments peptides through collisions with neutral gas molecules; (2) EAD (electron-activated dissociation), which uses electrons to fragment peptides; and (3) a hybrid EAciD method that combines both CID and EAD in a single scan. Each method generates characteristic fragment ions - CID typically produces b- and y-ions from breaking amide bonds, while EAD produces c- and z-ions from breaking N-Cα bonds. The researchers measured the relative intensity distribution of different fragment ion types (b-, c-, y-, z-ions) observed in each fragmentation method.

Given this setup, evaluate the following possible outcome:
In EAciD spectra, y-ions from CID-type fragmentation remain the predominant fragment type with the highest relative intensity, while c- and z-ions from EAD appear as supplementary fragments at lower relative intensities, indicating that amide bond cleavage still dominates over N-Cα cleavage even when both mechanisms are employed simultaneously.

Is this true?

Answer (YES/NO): NO